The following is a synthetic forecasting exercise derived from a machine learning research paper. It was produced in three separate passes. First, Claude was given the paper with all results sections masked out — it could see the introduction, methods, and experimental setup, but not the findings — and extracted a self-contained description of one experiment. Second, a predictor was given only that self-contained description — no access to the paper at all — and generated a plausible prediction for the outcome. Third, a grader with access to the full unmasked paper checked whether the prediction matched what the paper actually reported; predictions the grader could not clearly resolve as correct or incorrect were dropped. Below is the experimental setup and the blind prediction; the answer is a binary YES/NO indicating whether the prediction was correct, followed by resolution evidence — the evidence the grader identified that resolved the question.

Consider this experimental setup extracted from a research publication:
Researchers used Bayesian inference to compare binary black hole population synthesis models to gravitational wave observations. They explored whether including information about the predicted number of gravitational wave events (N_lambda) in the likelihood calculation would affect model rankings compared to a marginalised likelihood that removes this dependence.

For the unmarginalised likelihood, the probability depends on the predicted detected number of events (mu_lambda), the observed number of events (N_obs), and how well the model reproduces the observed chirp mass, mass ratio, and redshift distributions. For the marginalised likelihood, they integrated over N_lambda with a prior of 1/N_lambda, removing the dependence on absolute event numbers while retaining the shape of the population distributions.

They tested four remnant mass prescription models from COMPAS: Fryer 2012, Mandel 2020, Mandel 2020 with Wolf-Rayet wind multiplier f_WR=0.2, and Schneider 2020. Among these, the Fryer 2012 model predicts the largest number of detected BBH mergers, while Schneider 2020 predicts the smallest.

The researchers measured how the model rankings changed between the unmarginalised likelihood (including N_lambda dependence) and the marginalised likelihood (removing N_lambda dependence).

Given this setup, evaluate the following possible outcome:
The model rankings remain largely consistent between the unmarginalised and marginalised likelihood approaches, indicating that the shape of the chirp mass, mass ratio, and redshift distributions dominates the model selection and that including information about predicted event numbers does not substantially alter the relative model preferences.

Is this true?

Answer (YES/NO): NO